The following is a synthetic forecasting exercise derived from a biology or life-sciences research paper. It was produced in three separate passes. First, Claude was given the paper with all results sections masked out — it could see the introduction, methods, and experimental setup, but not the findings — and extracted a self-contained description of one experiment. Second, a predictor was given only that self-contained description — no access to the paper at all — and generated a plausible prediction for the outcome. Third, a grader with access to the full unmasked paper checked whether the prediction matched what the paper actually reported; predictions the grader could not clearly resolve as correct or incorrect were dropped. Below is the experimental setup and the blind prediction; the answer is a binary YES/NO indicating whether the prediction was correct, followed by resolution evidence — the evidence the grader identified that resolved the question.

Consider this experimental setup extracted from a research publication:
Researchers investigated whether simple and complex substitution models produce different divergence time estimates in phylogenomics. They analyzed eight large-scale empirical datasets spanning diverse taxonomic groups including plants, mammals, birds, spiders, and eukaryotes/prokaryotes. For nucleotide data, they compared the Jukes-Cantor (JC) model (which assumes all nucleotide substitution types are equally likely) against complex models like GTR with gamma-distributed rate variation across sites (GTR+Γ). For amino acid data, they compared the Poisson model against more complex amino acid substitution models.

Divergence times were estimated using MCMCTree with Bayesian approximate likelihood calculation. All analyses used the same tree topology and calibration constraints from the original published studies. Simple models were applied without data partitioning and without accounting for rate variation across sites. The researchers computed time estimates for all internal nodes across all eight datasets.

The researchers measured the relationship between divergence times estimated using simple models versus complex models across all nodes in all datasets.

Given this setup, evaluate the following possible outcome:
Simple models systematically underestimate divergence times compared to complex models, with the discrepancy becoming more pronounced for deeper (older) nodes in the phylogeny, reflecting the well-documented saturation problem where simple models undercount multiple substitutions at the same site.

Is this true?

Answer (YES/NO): NO